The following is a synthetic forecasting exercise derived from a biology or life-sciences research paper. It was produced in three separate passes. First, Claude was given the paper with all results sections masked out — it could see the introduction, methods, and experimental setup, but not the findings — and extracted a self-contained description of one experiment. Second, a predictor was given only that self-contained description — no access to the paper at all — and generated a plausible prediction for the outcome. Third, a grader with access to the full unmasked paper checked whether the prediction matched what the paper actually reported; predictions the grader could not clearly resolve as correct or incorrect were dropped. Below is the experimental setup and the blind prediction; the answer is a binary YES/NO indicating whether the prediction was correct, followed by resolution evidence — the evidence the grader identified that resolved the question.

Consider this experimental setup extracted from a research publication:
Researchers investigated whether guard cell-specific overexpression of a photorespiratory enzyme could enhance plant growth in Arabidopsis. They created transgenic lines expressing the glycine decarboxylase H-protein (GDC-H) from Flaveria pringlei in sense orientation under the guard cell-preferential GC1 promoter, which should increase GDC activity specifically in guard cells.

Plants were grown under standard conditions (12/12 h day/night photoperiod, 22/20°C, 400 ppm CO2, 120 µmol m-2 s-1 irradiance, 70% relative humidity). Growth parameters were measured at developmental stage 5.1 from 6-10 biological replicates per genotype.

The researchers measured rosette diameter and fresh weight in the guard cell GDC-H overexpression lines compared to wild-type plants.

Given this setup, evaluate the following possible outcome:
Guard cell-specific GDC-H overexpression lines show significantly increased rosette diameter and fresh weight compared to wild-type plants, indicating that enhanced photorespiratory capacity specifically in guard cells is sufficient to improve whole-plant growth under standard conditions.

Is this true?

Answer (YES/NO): YES